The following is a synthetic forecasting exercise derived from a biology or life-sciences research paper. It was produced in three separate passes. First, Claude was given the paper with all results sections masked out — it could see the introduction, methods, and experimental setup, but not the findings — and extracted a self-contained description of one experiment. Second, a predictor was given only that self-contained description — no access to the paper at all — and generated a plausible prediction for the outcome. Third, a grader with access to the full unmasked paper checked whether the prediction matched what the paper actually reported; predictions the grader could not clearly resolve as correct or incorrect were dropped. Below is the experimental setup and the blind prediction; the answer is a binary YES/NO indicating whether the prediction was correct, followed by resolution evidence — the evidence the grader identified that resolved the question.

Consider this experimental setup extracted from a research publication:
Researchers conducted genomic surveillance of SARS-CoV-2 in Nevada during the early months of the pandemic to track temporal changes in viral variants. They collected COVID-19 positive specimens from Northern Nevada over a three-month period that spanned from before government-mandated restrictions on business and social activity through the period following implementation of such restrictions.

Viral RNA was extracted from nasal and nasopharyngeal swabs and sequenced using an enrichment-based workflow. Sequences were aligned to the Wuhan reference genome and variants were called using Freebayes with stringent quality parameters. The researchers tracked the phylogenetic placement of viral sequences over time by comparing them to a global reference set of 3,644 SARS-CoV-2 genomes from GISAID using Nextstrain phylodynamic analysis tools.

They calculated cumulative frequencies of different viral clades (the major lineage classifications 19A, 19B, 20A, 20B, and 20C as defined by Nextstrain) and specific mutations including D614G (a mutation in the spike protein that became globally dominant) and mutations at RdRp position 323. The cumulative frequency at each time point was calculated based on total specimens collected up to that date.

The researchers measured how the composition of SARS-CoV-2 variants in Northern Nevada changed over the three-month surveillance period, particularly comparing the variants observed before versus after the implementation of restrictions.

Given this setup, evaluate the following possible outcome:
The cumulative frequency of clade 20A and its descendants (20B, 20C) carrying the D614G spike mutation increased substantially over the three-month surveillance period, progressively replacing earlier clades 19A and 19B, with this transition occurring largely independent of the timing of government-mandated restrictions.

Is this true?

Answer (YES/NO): NO